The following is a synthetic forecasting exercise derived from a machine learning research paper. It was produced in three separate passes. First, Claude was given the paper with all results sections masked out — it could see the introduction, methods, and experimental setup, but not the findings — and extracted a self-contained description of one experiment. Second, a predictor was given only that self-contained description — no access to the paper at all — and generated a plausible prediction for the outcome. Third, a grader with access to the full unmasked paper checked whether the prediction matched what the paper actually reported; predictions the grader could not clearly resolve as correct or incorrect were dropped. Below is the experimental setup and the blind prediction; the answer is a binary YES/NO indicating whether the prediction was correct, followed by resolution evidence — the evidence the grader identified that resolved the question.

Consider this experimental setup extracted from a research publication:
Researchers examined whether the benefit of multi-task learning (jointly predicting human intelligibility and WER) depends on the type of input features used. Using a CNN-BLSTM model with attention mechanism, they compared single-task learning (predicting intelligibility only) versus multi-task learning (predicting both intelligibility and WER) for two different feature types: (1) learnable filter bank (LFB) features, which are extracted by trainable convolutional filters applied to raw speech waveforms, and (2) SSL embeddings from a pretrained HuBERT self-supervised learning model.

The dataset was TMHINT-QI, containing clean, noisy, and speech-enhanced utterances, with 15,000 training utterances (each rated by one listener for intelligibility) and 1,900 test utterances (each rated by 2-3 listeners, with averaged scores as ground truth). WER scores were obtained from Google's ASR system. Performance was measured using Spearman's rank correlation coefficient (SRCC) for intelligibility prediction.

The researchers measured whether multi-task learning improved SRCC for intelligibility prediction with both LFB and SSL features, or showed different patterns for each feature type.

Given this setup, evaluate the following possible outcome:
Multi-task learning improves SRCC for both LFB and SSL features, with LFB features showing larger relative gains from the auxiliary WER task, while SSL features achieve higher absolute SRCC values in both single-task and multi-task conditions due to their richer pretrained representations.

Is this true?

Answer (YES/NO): YES